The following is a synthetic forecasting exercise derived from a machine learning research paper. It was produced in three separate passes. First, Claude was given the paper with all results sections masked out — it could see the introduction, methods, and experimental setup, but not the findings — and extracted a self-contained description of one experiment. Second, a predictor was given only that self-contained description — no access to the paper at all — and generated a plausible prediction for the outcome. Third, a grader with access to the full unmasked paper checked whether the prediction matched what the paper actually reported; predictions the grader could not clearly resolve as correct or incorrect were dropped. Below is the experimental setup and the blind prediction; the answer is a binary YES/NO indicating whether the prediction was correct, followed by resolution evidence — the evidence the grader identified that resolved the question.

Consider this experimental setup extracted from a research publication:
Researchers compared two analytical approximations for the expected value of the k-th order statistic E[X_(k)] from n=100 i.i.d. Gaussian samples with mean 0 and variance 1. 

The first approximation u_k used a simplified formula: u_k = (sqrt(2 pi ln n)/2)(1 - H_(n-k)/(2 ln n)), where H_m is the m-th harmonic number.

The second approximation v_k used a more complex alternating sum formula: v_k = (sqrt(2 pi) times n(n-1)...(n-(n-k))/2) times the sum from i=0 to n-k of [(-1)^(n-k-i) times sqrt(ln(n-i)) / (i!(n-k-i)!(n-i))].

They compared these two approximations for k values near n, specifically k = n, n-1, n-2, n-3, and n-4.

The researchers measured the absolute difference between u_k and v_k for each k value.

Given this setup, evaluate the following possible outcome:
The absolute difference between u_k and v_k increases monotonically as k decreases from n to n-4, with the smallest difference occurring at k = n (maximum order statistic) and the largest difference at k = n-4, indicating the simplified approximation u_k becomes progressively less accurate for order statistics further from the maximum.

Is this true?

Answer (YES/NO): YES